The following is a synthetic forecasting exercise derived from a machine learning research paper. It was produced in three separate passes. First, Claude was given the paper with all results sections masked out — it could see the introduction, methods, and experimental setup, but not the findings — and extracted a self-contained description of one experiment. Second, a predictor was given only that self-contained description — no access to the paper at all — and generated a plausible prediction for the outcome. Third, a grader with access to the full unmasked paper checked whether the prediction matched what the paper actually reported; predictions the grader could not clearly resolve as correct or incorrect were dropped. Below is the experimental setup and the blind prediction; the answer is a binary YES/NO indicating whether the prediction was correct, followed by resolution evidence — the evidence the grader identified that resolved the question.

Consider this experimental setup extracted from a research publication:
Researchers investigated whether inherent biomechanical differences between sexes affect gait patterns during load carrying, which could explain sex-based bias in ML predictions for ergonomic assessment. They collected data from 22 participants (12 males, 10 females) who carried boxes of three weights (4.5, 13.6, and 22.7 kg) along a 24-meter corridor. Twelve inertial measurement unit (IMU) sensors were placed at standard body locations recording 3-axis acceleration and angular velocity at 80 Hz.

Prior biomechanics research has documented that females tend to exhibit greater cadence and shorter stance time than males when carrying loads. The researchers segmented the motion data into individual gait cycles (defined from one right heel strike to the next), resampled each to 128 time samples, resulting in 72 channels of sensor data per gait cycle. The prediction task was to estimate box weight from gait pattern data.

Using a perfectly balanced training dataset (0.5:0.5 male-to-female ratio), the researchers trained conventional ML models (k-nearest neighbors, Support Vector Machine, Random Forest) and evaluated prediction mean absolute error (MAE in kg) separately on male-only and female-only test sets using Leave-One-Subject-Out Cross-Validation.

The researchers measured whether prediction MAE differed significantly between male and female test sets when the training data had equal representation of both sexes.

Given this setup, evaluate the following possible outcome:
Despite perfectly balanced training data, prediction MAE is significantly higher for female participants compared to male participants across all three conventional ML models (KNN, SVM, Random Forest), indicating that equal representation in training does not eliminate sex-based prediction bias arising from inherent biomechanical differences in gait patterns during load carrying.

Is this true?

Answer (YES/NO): NO